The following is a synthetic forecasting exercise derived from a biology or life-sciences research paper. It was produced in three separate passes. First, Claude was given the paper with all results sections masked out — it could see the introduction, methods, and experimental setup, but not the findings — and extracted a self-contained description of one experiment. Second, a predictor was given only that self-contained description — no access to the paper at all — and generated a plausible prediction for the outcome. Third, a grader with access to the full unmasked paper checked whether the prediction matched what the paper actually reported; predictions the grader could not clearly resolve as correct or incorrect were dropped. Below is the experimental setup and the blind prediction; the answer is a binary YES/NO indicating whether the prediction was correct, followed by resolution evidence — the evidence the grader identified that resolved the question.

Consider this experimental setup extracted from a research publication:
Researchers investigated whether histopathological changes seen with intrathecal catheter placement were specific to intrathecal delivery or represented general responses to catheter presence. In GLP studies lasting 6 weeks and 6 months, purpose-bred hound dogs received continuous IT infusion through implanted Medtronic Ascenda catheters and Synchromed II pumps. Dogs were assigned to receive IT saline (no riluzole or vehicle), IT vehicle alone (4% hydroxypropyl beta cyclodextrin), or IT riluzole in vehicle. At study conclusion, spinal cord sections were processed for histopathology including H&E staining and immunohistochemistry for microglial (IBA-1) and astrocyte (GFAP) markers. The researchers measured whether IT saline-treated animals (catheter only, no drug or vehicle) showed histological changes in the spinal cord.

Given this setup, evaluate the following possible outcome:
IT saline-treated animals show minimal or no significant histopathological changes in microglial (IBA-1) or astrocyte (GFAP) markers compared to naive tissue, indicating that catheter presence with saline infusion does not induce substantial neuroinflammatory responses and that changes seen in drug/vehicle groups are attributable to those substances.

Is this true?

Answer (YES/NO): NO